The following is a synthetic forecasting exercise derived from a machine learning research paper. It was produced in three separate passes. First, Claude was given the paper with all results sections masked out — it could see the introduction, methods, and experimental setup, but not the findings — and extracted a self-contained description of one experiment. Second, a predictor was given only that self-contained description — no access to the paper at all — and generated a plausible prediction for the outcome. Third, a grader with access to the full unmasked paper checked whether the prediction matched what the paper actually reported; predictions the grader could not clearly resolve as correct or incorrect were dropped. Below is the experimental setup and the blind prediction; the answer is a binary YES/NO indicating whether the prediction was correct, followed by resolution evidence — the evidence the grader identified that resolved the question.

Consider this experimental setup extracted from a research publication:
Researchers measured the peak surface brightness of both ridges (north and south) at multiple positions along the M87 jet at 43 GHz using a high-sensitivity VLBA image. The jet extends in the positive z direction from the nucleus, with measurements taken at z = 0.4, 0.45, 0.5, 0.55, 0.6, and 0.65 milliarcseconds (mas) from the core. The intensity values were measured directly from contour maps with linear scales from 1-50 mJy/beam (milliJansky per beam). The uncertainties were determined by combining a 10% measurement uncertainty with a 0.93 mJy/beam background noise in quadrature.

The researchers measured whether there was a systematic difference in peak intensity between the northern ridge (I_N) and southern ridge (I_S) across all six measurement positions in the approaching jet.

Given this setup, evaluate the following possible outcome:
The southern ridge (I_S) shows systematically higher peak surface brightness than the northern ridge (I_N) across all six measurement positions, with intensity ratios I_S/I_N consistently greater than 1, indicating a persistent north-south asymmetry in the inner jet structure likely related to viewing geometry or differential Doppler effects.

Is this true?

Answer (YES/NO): YES